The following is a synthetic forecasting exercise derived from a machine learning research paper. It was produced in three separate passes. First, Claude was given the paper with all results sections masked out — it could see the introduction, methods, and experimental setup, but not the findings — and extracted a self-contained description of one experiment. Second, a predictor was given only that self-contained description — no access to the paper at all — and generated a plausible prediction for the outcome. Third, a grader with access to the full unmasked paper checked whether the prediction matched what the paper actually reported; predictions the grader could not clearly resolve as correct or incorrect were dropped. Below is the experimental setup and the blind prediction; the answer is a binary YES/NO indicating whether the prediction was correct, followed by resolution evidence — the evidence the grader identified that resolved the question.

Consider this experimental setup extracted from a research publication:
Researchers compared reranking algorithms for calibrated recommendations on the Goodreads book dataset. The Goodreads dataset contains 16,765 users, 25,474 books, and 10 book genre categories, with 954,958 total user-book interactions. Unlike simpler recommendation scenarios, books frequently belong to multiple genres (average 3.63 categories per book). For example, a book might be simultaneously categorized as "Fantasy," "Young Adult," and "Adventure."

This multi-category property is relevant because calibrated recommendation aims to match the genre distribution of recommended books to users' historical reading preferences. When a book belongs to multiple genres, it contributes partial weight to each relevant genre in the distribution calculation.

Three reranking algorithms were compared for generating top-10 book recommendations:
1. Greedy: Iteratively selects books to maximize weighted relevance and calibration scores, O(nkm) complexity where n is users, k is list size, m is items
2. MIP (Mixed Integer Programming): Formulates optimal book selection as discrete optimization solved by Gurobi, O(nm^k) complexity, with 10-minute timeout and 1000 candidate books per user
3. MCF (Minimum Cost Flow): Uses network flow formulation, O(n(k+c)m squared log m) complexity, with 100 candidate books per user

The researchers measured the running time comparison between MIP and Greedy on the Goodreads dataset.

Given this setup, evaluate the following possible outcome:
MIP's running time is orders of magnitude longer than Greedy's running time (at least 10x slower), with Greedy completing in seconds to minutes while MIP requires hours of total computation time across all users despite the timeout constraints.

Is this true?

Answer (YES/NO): YES